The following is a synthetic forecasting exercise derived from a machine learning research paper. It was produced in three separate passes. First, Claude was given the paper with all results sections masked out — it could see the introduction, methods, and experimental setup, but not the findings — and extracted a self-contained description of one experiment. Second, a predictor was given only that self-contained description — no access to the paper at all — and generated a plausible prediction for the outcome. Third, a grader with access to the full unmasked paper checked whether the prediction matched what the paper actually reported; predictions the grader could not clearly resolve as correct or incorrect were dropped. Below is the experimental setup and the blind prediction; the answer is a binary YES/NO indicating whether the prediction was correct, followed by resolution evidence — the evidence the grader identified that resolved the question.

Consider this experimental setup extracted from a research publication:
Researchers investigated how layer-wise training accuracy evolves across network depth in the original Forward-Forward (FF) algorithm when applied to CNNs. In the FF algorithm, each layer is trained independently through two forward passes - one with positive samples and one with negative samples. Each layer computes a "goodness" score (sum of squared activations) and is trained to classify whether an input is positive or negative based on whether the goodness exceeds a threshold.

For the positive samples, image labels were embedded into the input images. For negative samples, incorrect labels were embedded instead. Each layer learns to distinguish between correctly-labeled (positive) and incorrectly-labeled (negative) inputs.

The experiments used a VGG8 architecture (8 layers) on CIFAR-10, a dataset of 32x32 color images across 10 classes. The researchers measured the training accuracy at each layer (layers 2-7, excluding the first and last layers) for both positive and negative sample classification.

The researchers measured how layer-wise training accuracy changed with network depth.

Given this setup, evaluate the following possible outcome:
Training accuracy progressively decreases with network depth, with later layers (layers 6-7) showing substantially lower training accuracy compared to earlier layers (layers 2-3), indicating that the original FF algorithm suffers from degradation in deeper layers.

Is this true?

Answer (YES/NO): YES